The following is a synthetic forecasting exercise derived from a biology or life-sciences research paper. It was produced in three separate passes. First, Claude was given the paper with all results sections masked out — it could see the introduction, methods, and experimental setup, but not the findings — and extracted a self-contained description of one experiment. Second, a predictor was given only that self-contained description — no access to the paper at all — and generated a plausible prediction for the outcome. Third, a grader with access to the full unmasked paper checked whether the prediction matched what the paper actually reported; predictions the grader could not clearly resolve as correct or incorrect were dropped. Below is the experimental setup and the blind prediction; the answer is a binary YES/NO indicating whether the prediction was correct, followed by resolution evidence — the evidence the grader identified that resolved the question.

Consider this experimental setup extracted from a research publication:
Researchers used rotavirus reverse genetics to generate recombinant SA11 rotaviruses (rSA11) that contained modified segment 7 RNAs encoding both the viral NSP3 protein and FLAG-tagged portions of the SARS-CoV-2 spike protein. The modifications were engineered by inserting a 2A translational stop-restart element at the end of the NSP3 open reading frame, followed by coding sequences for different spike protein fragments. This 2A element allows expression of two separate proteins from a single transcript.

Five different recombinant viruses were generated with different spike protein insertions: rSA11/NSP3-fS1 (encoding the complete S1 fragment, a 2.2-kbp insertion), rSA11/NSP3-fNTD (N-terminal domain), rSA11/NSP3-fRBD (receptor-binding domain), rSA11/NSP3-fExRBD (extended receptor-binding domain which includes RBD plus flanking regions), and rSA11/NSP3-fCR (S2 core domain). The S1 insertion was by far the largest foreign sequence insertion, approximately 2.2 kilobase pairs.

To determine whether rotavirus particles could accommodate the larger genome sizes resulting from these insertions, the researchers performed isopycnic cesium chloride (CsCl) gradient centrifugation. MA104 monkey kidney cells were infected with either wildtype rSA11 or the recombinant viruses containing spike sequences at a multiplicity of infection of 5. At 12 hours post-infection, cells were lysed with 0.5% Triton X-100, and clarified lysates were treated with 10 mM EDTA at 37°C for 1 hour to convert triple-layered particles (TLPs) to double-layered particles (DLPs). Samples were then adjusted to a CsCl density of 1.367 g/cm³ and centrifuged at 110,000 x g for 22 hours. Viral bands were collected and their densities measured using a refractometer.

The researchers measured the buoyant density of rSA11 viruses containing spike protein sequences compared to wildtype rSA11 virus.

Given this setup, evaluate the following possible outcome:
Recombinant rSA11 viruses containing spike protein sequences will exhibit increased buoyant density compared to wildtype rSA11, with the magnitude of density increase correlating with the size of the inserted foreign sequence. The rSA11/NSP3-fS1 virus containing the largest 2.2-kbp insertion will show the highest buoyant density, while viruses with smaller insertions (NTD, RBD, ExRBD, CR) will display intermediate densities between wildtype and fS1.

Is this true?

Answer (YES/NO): NO